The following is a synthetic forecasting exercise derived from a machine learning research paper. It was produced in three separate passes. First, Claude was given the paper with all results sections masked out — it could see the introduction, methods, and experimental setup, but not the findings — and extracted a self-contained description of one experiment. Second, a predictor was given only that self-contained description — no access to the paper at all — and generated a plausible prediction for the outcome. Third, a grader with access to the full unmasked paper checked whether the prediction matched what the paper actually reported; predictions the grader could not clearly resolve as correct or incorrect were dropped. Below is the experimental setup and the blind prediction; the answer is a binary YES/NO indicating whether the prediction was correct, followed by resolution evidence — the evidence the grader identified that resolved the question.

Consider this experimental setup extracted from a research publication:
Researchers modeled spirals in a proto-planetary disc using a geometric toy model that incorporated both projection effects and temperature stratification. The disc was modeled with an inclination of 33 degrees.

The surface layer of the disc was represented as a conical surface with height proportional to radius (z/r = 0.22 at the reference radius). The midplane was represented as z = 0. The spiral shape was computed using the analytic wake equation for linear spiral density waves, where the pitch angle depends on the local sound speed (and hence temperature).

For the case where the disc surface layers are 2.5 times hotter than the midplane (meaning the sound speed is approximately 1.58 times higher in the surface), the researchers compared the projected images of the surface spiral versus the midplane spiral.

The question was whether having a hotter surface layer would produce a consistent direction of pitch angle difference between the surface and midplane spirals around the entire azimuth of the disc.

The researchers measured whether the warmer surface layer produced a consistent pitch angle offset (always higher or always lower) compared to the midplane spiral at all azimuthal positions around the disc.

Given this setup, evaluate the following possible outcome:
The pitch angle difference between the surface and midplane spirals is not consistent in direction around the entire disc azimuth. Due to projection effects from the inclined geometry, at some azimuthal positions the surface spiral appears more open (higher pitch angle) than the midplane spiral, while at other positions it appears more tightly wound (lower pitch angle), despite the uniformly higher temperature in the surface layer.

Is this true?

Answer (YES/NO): NO